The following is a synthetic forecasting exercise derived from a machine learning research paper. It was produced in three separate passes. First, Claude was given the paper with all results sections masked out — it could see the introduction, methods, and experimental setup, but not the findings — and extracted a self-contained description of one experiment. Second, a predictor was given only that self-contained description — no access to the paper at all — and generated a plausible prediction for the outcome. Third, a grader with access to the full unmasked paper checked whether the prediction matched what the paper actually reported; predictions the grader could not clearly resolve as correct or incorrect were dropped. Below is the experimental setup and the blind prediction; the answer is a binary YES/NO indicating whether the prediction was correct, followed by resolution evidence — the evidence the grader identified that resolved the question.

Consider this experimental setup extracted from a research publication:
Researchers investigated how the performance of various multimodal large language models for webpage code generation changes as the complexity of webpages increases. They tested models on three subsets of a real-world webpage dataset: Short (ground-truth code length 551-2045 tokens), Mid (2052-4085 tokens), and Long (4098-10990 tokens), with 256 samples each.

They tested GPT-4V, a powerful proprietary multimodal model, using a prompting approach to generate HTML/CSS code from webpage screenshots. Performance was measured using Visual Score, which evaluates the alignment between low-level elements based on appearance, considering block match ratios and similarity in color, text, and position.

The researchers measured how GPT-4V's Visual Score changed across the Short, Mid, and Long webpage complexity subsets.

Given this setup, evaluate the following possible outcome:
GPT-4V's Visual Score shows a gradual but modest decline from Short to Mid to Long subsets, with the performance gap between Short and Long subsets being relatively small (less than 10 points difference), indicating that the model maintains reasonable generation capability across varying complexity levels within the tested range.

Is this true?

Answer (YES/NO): YES